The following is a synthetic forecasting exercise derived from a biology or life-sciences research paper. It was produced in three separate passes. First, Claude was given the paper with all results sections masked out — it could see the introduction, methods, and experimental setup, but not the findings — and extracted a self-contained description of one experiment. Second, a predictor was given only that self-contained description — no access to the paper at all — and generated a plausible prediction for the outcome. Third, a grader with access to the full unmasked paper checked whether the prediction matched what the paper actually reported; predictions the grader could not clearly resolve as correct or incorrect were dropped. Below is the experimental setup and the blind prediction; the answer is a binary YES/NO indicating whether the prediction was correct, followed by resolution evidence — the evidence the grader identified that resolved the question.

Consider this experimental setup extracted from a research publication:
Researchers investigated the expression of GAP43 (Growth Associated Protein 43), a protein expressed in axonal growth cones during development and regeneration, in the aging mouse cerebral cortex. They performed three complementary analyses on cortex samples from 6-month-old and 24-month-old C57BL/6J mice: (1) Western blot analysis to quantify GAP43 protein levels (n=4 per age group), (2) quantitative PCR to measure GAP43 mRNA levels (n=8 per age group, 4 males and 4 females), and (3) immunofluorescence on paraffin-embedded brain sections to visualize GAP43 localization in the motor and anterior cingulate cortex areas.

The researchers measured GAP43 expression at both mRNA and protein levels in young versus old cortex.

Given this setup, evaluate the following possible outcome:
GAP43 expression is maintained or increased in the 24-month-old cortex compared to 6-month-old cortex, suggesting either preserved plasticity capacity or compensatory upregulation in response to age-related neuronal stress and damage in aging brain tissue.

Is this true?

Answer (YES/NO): YES